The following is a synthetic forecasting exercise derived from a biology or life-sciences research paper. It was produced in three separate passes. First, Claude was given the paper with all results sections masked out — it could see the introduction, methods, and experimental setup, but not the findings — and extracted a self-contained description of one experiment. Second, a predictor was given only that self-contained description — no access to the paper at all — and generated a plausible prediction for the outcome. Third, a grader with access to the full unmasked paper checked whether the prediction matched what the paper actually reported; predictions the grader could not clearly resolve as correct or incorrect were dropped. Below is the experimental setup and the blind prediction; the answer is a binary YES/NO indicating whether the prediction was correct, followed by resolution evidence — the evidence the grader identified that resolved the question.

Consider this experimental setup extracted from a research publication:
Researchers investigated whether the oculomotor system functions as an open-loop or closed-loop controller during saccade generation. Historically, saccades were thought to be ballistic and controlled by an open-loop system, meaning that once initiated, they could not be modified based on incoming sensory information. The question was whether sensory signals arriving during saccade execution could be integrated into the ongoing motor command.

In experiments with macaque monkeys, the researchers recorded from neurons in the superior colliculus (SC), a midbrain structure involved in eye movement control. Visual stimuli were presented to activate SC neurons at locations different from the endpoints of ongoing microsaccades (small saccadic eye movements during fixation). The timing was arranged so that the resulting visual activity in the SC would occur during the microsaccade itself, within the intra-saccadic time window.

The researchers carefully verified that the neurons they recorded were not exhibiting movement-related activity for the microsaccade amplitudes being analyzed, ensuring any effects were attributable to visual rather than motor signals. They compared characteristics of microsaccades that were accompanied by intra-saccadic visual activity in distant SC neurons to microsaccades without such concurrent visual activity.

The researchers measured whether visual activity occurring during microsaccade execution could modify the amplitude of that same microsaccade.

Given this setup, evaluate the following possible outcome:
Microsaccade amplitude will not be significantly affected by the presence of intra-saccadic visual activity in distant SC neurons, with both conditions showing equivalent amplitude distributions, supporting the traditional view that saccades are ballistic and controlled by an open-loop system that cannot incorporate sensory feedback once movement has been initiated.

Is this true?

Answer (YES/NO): NO